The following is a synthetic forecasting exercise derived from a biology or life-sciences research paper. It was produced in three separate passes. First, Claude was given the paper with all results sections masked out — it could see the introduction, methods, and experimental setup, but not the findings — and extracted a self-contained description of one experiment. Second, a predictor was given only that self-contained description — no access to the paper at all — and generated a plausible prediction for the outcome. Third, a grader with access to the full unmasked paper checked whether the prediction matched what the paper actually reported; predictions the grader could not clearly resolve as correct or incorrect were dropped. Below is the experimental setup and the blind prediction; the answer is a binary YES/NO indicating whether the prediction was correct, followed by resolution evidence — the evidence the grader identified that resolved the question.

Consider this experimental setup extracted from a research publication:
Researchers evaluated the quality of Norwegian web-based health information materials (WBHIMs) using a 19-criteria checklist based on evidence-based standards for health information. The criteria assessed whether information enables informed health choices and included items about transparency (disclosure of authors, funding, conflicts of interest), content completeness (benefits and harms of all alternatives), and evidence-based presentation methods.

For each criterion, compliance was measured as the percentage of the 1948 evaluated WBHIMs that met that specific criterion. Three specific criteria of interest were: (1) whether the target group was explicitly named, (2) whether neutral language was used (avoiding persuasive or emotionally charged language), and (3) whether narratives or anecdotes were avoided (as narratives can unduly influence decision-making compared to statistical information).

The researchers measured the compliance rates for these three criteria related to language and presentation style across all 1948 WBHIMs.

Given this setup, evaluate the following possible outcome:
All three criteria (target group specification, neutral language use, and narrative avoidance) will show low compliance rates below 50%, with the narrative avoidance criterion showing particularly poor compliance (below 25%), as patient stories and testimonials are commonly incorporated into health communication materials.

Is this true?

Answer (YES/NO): NO